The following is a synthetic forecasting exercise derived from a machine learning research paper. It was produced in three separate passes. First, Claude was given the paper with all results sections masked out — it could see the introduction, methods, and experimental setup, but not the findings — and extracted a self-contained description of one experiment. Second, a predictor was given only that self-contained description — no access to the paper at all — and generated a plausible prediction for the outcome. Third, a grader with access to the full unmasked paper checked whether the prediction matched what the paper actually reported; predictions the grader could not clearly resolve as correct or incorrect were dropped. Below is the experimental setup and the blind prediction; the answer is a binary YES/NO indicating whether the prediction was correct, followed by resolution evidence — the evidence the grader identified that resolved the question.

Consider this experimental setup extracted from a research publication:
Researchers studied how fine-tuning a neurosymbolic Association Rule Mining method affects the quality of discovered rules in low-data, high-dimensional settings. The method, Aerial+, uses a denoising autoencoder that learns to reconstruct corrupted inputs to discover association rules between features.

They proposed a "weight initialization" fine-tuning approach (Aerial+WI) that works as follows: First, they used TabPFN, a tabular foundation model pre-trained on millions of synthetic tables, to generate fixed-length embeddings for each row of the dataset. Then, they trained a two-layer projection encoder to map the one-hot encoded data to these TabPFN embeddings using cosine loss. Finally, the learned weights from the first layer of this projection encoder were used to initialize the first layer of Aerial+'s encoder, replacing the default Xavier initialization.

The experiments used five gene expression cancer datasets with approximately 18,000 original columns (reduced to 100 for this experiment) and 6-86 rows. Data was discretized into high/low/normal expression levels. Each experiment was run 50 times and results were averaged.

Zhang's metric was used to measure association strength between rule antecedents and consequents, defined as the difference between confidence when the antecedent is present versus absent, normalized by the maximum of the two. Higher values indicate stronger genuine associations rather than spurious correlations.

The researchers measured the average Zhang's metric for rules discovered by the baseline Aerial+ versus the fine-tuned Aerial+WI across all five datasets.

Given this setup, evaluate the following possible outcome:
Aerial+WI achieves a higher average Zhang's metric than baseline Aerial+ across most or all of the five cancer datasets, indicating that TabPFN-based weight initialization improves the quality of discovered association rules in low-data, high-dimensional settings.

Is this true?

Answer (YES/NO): YES